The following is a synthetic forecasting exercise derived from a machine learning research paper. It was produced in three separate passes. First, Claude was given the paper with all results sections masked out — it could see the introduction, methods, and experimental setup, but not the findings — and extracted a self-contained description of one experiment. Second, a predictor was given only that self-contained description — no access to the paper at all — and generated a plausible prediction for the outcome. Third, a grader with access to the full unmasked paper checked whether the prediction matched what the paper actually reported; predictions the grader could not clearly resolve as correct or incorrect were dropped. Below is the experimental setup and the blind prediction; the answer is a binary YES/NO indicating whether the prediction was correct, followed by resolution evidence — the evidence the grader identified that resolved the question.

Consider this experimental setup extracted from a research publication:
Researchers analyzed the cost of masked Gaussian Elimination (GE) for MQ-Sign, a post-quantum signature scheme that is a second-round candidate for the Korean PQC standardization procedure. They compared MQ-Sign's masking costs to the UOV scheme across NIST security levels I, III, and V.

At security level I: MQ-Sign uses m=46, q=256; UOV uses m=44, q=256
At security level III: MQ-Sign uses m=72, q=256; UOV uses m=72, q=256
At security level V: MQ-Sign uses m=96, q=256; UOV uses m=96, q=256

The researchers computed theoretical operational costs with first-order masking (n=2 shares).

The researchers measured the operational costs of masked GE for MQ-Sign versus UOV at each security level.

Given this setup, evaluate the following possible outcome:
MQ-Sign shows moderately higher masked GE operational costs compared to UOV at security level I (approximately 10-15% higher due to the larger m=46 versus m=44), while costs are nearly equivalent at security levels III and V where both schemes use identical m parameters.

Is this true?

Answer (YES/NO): YES